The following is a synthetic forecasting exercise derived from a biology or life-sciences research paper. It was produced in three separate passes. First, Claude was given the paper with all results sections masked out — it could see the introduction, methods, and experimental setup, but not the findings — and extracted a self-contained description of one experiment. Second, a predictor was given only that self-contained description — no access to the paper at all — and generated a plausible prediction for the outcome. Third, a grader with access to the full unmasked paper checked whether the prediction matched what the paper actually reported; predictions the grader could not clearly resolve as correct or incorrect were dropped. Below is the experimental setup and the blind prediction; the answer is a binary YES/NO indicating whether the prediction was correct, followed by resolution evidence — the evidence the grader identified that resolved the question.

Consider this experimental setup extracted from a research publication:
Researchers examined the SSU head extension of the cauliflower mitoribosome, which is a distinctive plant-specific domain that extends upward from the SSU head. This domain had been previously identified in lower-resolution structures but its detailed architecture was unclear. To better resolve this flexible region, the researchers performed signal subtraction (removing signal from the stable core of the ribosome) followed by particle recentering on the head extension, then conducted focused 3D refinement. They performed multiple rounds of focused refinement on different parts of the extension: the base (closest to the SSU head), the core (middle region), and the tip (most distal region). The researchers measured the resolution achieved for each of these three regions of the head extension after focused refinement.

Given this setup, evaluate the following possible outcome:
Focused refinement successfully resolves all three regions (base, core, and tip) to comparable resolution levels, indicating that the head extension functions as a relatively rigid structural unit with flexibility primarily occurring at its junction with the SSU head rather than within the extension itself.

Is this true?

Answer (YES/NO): NO